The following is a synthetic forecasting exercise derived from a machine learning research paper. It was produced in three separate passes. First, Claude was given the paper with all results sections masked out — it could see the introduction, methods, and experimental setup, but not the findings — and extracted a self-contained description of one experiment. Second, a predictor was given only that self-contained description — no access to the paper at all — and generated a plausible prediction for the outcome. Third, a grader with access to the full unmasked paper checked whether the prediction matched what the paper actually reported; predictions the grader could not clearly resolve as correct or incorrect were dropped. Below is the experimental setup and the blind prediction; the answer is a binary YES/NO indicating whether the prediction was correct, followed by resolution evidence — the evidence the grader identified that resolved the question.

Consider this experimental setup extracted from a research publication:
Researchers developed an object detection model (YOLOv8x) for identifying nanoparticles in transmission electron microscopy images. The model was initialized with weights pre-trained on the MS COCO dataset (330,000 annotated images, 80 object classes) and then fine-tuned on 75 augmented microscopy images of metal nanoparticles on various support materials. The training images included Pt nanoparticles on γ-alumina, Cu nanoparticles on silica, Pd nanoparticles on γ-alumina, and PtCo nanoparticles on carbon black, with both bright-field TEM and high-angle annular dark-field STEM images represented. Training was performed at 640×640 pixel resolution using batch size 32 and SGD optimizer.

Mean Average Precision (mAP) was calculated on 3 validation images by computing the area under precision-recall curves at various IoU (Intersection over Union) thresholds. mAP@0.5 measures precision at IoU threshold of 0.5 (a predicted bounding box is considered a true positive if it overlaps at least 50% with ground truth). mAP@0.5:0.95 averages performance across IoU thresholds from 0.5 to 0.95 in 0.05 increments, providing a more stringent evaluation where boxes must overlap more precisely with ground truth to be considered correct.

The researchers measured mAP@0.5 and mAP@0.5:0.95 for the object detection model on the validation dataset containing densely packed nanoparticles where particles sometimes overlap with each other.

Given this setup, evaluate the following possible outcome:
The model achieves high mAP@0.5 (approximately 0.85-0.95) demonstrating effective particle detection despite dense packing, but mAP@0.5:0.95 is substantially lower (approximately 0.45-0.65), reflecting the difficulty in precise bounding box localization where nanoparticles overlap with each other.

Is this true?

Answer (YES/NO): NO